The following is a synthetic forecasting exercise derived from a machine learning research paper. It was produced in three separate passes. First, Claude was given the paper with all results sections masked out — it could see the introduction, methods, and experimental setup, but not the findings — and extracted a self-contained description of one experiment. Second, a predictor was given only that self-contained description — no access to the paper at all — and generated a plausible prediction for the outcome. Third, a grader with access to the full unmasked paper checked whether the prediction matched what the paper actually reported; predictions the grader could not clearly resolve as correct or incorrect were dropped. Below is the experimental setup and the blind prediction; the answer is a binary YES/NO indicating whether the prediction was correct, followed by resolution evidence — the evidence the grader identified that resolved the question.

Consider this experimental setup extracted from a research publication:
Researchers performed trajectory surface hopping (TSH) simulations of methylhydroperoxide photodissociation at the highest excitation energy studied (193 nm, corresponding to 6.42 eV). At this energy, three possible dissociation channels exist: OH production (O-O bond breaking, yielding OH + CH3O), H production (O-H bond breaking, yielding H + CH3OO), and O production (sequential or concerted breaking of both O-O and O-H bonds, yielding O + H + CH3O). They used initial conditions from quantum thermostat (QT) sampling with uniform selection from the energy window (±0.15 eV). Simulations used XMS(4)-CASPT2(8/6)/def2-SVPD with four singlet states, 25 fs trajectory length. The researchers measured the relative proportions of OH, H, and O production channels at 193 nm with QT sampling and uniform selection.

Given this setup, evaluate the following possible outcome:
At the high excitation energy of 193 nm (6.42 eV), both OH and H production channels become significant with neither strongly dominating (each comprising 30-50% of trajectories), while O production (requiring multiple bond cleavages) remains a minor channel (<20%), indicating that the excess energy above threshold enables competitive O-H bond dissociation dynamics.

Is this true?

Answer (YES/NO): NO